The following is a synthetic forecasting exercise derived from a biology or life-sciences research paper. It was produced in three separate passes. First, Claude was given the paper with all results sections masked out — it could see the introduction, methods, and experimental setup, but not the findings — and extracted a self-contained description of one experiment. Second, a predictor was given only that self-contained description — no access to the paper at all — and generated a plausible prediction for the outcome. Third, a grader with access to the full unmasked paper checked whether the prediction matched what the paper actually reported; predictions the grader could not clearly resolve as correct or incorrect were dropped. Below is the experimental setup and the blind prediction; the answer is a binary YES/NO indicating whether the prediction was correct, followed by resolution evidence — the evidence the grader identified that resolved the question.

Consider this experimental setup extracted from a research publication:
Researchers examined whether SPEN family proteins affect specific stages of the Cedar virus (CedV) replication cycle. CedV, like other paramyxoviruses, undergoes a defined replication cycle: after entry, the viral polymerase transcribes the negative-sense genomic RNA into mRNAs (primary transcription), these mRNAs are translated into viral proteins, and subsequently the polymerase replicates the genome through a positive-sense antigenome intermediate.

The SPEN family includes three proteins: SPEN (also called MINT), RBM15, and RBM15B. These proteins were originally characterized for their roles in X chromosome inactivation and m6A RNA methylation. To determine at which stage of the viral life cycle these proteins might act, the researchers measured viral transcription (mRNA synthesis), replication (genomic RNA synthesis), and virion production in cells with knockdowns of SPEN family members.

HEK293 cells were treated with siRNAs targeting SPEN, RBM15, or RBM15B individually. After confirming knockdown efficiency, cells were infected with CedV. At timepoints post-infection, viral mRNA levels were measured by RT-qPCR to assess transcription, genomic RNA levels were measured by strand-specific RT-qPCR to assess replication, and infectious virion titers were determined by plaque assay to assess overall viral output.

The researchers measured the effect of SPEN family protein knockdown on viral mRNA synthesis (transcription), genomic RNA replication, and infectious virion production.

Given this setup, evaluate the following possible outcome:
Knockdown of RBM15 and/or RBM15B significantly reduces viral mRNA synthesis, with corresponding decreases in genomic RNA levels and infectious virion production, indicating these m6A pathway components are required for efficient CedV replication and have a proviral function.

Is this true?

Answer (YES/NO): YES